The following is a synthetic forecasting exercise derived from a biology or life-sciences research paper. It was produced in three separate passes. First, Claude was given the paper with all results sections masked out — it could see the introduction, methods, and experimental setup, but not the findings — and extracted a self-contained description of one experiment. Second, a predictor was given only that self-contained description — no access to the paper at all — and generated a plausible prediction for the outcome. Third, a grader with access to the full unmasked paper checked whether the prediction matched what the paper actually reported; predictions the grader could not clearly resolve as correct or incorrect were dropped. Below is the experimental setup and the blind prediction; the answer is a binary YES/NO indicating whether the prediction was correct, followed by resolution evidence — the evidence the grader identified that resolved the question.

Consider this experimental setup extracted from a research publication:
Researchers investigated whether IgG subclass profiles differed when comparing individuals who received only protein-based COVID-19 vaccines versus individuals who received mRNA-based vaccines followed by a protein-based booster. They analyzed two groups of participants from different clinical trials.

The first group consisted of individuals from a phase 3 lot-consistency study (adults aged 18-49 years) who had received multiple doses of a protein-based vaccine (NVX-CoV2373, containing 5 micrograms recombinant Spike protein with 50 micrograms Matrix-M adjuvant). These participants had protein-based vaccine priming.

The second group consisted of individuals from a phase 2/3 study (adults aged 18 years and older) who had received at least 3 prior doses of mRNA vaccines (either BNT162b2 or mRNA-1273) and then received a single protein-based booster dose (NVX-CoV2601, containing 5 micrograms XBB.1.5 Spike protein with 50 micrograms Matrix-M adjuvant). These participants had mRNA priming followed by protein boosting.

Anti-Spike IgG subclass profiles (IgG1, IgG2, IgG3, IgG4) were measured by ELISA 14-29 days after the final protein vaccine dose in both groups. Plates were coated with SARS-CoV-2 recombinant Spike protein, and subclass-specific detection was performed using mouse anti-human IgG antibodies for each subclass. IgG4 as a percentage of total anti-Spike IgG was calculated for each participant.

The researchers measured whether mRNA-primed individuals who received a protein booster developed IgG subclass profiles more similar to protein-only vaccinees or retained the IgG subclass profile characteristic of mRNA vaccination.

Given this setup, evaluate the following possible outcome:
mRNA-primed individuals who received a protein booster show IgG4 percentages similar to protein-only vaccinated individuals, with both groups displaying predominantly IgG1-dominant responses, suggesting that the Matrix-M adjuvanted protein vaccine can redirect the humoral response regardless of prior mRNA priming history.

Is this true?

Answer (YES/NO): NO